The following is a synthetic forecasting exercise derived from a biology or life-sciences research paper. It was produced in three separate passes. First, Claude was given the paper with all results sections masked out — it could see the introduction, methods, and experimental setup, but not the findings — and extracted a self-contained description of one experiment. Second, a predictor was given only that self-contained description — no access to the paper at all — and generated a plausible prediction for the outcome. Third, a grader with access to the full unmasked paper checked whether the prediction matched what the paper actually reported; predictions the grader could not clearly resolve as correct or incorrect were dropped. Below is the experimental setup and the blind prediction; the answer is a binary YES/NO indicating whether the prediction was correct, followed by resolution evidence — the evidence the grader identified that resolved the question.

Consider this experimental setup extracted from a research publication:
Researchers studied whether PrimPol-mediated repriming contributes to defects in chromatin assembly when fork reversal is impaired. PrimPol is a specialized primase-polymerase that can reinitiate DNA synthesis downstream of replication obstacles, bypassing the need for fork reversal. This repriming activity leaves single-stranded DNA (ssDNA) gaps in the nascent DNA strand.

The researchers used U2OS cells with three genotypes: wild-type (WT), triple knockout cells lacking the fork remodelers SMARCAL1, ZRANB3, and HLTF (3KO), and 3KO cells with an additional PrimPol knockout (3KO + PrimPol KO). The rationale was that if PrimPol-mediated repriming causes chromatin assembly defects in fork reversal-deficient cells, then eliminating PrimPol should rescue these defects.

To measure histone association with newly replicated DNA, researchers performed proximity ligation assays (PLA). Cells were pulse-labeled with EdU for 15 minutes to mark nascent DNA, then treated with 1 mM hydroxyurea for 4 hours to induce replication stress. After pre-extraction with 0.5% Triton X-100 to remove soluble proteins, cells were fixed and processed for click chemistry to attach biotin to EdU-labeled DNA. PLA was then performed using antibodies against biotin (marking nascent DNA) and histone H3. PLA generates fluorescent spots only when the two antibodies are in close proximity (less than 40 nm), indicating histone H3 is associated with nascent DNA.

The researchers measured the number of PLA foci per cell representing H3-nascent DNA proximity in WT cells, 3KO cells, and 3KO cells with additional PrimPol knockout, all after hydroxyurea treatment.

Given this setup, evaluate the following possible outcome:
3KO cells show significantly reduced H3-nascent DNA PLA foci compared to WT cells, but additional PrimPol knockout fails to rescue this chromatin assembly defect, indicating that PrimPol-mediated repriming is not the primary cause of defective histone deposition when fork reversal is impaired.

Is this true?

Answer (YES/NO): NO